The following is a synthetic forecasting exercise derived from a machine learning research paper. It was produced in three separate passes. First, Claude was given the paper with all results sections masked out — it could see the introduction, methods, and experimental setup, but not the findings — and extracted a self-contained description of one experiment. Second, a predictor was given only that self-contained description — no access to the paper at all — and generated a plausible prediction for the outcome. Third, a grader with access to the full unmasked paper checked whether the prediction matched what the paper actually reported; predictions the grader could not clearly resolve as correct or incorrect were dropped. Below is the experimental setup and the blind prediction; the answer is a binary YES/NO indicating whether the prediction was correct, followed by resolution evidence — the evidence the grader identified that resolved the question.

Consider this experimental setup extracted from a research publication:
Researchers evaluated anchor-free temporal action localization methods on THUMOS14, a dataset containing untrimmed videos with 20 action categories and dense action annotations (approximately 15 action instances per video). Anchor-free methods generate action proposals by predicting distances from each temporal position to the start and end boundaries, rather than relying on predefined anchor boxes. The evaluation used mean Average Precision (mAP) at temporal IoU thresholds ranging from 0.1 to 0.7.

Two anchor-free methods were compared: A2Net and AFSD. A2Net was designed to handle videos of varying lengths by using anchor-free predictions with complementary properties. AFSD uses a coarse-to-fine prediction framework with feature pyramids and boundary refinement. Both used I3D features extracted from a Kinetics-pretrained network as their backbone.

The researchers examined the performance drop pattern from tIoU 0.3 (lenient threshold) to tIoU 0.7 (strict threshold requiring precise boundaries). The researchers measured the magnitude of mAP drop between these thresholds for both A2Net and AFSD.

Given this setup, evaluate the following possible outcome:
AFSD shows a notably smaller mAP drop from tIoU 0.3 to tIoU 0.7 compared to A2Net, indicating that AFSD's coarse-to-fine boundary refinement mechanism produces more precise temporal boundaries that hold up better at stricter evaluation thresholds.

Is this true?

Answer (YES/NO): YES